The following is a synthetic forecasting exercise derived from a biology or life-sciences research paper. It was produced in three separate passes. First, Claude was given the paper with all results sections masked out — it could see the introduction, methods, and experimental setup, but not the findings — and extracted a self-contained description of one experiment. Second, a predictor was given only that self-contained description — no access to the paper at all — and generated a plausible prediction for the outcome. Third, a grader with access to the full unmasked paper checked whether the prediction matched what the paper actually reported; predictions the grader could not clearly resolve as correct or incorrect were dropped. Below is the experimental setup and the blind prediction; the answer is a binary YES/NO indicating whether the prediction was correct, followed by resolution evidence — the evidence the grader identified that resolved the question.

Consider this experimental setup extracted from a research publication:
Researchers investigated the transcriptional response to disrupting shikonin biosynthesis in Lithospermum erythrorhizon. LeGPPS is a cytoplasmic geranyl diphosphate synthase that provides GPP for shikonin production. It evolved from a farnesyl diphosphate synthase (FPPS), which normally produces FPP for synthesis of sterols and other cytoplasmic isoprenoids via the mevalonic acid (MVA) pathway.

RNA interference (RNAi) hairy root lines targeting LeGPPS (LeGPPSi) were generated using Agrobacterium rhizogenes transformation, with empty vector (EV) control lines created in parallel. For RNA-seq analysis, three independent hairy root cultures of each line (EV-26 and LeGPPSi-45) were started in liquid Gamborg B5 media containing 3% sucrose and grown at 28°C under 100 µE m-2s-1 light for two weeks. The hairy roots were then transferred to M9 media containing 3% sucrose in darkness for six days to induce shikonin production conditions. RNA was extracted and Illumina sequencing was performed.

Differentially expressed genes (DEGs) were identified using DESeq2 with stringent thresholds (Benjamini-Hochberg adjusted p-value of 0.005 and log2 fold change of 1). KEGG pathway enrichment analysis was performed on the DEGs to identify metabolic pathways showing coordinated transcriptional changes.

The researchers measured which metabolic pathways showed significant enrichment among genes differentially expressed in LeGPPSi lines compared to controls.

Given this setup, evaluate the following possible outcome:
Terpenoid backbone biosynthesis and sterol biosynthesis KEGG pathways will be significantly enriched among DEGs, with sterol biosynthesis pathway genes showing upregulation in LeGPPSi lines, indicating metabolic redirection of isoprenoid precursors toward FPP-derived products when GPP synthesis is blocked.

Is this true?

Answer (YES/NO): NO